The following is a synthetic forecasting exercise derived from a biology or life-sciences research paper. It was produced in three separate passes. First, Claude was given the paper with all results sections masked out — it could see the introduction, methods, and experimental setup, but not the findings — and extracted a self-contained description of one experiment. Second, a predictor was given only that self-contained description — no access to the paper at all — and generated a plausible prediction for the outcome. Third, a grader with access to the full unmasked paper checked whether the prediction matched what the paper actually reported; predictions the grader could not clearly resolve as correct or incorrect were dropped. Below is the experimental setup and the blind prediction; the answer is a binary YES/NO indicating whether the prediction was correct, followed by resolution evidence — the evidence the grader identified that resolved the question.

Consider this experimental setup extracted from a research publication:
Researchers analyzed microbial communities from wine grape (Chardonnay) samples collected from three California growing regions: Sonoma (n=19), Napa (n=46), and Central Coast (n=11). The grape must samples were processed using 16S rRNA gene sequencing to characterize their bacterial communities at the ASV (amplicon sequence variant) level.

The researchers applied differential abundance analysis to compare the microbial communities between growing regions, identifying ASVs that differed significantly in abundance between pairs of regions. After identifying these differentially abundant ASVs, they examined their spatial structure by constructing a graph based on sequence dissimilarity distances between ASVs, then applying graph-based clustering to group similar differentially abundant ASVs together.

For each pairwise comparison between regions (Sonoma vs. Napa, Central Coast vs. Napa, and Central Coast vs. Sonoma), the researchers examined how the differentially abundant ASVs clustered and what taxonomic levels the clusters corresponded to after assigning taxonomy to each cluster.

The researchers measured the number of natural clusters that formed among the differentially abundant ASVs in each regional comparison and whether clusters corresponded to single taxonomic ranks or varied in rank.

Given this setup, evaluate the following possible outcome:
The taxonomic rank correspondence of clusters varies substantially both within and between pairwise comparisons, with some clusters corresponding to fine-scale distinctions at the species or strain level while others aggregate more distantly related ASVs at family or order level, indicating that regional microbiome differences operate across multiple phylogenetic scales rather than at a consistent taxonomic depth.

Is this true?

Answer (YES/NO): NO